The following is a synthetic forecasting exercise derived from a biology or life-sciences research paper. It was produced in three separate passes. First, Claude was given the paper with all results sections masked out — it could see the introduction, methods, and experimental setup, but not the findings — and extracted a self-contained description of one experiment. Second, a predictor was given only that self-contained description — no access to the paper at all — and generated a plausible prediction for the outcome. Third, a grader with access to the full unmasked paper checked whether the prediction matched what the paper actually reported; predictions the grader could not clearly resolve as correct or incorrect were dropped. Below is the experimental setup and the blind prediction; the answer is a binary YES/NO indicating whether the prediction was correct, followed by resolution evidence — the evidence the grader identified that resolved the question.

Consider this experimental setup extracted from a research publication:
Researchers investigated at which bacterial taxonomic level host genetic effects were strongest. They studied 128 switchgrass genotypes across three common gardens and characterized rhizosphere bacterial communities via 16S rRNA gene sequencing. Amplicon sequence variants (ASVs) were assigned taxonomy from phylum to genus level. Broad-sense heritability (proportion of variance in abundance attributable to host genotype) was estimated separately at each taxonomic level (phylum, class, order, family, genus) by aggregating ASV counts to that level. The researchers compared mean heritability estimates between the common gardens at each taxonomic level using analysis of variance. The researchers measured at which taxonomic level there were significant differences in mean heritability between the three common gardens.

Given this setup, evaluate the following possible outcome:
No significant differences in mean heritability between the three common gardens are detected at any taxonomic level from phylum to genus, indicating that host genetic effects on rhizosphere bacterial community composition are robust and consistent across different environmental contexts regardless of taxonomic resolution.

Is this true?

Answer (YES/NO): NO